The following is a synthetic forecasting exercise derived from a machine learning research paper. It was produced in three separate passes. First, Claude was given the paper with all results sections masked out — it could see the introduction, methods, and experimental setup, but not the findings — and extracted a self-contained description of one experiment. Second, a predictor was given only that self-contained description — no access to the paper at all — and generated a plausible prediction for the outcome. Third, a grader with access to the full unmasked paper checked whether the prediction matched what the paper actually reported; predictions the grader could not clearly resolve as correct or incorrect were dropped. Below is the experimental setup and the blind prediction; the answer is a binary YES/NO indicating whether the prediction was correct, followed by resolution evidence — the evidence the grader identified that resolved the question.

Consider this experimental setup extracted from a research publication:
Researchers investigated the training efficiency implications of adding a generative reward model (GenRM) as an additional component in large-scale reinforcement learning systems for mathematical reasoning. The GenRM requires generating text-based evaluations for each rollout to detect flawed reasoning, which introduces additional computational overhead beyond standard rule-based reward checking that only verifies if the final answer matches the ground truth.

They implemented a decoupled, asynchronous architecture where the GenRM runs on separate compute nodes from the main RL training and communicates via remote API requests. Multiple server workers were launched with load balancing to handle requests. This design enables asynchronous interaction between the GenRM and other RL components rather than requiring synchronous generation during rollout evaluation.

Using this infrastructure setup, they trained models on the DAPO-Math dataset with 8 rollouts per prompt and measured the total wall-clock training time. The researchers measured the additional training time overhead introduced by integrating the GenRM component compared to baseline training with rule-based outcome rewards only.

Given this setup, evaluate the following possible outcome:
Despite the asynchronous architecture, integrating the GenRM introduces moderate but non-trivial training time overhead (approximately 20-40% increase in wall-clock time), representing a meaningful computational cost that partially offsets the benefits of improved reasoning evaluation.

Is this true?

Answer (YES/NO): NO